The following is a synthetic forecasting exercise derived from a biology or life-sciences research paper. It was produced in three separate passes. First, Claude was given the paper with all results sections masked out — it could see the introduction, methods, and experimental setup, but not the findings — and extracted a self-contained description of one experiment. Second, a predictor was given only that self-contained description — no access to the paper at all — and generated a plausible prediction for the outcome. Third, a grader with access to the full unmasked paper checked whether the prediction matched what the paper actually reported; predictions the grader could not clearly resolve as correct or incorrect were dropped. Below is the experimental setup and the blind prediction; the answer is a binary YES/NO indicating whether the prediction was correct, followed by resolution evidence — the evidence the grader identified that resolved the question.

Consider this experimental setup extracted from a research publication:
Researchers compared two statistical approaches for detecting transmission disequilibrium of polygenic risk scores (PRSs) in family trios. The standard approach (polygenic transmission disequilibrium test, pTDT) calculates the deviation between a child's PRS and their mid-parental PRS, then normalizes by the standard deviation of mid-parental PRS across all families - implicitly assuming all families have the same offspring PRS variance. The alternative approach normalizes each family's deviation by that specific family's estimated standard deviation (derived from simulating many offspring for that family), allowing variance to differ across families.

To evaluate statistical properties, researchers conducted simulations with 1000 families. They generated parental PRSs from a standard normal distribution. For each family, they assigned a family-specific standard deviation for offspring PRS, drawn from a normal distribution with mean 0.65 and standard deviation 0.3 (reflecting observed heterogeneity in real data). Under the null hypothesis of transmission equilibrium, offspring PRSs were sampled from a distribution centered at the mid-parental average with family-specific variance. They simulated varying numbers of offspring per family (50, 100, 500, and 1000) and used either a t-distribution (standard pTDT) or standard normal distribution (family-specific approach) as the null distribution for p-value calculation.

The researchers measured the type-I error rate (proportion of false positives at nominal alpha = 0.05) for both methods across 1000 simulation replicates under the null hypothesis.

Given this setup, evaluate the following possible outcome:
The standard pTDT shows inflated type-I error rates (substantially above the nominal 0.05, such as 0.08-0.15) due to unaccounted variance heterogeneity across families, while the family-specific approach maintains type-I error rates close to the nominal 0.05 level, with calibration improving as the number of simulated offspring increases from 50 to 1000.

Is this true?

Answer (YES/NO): NO